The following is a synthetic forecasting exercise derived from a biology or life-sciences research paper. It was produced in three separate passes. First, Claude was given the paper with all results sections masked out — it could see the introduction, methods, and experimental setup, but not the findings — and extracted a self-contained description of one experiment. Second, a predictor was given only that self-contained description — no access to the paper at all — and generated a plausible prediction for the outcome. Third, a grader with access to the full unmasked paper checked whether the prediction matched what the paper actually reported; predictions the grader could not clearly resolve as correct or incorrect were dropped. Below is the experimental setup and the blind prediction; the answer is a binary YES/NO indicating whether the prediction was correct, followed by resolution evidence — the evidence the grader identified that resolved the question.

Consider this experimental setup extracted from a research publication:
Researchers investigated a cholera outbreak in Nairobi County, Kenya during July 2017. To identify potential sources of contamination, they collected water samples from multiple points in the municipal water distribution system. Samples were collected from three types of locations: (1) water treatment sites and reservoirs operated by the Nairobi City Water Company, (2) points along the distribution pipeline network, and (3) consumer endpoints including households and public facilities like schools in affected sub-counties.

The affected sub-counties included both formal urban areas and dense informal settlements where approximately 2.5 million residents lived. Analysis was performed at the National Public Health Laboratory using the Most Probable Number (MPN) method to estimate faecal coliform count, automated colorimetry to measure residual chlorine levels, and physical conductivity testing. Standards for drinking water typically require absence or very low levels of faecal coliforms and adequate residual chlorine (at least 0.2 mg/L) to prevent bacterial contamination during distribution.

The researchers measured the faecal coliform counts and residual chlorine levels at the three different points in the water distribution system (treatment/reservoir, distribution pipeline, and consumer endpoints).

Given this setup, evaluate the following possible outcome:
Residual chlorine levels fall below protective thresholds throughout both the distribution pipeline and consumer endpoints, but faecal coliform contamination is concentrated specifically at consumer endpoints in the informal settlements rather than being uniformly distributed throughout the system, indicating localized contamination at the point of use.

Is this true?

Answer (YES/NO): NO